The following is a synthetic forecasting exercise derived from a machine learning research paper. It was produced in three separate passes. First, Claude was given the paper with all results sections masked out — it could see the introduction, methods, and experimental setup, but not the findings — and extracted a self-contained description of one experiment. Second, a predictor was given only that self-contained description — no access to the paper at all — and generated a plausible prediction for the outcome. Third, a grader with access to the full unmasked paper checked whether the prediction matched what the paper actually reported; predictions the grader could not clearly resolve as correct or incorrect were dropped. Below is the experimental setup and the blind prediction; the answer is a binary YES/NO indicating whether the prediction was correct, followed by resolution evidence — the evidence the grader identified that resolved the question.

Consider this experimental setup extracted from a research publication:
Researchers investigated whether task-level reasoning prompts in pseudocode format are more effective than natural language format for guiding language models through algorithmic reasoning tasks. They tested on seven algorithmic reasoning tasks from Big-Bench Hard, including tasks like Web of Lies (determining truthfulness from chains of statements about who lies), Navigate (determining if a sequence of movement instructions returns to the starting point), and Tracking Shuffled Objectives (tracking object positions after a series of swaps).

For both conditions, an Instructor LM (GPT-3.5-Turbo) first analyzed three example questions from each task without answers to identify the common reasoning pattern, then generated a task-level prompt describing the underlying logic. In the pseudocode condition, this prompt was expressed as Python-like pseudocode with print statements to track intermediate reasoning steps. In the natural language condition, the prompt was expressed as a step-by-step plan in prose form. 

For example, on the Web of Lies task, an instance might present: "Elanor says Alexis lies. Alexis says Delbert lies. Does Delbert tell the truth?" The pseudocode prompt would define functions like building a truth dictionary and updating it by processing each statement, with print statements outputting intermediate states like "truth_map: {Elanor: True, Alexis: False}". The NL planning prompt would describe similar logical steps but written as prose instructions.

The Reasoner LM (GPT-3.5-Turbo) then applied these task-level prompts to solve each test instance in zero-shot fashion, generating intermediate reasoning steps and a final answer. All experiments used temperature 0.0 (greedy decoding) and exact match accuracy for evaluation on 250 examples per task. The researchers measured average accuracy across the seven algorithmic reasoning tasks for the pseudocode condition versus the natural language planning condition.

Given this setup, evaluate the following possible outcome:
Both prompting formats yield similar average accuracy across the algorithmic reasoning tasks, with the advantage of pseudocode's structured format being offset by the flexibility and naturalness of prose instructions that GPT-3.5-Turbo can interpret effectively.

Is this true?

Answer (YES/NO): NO